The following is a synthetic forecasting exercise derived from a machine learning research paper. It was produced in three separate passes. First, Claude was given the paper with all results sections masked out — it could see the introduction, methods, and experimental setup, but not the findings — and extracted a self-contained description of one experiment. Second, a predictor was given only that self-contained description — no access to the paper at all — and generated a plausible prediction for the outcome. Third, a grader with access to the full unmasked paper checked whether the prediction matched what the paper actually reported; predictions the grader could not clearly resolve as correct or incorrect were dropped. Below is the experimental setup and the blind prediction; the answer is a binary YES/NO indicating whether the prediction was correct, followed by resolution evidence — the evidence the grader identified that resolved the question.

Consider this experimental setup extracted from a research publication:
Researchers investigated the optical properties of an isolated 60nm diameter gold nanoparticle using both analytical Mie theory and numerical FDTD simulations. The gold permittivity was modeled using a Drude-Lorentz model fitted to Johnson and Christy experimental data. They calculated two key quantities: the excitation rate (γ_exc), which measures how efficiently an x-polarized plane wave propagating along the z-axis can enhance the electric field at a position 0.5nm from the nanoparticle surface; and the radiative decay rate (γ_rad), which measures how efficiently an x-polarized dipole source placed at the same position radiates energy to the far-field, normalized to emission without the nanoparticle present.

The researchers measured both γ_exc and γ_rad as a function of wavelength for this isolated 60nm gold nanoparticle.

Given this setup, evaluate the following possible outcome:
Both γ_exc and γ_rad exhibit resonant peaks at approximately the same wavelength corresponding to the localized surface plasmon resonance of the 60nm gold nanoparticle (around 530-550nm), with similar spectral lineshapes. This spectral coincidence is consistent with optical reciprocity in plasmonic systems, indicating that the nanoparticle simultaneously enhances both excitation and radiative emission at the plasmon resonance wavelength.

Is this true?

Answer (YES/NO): YES